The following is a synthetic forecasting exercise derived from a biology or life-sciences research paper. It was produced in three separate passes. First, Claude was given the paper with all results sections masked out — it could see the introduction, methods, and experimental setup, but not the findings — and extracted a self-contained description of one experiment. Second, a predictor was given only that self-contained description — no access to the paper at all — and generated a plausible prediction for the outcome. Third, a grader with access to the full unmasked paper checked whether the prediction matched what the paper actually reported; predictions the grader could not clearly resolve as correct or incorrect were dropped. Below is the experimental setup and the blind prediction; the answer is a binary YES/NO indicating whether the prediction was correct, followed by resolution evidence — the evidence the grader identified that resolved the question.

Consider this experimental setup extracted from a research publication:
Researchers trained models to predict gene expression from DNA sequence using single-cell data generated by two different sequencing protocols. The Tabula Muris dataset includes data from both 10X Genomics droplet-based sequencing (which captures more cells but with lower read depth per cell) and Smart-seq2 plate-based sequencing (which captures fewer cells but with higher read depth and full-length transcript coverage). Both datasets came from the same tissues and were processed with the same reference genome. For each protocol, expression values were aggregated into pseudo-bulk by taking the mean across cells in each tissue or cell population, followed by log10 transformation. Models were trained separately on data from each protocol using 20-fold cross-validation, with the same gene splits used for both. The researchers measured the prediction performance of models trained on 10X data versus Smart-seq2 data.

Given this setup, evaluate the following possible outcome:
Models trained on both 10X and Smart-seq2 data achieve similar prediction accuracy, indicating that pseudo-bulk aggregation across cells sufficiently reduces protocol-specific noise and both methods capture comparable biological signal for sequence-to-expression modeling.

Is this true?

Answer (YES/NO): YES